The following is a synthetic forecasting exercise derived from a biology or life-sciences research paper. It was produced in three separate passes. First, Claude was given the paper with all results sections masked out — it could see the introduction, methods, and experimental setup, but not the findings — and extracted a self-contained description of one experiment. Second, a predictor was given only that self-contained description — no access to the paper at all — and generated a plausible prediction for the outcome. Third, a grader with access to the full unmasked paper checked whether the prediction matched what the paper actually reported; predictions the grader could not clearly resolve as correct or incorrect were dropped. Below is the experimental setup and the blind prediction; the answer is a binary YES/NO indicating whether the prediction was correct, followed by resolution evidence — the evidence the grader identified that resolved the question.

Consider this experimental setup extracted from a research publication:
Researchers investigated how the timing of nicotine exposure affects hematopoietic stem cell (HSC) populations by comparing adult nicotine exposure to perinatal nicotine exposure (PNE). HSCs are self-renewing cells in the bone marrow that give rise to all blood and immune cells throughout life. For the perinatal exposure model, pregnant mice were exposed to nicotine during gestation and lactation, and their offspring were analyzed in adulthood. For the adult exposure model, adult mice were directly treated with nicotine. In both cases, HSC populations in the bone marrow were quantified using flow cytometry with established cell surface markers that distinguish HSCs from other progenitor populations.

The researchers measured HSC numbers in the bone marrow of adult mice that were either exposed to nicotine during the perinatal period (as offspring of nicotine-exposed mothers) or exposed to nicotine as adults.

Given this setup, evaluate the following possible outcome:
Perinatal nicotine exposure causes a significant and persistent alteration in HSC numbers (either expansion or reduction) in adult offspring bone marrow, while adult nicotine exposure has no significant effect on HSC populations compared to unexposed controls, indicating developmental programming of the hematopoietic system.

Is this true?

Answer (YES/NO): NO